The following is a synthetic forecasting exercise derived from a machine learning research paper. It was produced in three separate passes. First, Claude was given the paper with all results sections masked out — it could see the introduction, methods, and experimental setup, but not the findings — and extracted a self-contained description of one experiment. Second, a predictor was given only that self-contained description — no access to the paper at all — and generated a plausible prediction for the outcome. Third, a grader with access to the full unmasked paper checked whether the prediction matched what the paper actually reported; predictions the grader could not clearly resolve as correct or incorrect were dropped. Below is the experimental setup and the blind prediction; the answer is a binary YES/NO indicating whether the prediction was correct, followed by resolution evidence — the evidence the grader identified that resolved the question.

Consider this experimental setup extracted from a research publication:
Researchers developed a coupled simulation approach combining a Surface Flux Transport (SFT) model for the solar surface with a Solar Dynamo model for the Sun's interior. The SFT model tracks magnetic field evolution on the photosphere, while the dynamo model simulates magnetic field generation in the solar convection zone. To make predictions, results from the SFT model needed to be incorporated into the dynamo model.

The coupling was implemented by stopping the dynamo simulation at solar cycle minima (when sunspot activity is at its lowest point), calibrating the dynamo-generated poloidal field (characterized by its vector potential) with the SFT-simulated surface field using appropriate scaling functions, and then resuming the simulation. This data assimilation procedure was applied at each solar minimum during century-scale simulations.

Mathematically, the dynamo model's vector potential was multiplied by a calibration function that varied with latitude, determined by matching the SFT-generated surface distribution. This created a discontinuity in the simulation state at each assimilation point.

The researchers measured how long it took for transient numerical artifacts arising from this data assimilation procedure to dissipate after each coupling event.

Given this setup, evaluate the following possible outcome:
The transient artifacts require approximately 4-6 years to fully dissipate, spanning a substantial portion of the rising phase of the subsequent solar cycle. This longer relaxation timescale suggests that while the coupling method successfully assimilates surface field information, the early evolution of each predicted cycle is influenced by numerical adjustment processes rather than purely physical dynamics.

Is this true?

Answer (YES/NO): NO